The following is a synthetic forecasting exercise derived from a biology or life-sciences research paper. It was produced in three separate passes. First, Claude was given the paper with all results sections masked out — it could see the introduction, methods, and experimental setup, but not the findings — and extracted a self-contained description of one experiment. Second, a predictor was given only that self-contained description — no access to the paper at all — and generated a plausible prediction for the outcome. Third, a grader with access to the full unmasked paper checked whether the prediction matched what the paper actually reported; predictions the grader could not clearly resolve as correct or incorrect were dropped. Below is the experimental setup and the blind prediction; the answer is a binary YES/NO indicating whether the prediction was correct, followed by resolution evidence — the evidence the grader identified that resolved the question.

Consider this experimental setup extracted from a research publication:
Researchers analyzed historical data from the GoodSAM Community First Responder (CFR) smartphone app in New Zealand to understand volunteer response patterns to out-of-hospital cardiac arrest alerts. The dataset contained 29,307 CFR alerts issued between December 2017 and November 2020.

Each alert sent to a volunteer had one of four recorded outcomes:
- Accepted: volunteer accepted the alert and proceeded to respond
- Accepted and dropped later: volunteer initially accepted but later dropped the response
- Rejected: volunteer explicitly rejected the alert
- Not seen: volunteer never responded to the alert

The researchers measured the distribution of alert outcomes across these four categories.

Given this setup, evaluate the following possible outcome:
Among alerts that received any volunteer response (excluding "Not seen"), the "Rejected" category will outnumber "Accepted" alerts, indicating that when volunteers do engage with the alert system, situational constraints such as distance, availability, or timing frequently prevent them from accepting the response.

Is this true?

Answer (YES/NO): YES